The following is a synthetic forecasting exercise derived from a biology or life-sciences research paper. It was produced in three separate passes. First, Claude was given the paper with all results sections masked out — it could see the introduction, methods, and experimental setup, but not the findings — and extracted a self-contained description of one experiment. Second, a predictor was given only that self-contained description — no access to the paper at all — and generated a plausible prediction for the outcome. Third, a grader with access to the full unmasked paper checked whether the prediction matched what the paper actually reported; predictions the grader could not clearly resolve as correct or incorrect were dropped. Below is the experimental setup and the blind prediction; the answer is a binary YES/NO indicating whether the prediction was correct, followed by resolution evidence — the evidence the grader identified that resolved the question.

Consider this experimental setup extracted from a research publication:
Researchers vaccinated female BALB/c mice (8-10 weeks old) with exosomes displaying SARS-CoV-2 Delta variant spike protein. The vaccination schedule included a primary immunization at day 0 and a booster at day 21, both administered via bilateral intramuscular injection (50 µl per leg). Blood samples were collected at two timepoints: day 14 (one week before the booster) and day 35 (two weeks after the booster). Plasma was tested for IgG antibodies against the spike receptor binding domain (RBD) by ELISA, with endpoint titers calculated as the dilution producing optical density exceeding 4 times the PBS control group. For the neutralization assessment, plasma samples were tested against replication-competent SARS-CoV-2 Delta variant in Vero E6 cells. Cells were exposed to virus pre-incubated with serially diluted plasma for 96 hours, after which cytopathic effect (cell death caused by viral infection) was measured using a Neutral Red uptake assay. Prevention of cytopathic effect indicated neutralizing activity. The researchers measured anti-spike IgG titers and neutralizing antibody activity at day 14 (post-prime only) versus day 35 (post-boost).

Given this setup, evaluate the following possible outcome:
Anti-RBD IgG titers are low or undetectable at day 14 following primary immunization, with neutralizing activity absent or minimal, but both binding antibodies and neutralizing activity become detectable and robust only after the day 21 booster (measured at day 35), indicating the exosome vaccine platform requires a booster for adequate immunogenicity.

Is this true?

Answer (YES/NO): NO